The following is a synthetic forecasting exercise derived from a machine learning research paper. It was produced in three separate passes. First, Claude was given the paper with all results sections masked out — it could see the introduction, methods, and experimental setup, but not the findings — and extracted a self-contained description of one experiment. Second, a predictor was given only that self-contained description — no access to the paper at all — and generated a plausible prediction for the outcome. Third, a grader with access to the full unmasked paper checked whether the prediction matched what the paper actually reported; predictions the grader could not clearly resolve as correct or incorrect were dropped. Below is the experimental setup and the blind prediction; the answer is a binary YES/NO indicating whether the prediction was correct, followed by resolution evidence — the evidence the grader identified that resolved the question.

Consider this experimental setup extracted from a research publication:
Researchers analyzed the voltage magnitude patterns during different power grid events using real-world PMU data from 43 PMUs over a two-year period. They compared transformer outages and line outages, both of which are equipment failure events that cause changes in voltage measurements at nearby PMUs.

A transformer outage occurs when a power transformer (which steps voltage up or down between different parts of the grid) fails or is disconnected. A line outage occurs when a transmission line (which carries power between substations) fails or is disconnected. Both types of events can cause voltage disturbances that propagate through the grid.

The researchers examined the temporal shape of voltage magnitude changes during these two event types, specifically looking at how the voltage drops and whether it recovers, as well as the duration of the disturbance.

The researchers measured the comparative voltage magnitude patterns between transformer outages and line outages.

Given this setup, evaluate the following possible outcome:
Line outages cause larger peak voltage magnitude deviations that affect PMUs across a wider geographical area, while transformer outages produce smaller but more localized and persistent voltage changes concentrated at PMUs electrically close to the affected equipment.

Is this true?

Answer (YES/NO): NO